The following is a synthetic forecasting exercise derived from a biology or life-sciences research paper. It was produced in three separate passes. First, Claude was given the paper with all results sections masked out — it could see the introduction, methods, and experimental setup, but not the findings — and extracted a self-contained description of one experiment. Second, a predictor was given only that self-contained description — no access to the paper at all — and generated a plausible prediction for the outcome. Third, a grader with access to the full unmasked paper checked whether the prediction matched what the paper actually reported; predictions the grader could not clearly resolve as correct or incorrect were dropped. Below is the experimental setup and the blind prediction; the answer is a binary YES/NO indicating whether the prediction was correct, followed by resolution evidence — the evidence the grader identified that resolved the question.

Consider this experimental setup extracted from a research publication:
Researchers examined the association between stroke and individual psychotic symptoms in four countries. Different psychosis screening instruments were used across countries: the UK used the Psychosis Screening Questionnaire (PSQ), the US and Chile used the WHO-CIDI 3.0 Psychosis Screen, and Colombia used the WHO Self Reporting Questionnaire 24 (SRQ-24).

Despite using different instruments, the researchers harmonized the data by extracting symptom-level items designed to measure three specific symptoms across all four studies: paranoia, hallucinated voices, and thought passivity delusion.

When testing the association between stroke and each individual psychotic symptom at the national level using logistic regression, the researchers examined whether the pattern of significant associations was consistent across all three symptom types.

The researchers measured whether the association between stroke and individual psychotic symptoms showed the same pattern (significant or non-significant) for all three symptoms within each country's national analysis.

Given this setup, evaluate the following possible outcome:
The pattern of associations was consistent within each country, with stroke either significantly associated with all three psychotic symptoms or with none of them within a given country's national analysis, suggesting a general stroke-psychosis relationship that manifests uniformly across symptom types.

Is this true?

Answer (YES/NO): NO